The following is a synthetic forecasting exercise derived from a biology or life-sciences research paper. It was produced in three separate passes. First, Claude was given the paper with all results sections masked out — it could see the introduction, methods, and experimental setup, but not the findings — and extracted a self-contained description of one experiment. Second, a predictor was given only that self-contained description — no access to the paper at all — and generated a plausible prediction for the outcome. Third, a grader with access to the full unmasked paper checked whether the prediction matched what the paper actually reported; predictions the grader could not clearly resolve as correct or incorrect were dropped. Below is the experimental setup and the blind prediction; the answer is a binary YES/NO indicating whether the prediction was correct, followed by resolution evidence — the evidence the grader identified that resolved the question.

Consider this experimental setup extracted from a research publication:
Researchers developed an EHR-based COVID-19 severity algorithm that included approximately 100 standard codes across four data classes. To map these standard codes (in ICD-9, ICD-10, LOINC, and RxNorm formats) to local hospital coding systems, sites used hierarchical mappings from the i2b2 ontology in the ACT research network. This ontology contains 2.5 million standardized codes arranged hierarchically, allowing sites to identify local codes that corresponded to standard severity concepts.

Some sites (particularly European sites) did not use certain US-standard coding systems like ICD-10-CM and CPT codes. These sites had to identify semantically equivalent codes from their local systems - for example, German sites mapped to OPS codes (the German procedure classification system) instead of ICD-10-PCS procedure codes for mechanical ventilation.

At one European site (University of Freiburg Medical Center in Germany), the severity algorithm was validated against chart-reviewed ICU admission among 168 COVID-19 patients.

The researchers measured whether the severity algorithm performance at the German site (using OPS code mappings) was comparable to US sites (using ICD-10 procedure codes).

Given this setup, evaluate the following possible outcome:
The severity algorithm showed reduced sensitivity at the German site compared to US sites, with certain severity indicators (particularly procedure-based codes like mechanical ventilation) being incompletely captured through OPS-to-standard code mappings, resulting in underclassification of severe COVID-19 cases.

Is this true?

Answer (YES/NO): NO